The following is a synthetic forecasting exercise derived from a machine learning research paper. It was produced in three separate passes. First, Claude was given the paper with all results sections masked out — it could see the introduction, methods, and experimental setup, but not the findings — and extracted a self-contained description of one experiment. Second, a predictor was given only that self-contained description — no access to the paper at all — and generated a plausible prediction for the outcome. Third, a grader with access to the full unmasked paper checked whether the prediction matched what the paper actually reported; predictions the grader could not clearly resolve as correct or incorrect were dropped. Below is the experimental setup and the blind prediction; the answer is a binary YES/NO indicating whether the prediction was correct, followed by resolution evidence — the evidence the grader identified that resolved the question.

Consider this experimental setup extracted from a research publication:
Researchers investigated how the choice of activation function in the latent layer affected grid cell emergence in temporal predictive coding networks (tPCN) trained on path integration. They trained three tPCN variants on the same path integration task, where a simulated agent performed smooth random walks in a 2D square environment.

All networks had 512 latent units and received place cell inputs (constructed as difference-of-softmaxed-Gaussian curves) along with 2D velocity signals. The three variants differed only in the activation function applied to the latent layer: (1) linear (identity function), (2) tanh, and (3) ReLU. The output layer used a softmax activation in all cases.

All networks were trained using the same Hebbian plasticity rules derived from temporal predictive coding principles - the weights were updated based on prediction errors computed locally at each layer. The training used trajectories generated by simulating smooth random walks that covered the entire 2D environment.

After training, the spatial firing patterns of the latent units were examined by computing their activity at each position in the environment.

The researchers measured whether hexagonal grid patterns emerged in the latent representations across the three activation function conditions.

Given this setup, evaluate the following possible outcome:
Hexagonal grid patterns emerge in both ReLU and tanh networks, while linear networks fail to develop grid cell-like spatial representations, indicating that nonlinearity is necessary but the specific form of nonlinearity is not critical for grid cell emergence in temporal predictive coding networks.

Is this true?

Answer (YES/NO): NO